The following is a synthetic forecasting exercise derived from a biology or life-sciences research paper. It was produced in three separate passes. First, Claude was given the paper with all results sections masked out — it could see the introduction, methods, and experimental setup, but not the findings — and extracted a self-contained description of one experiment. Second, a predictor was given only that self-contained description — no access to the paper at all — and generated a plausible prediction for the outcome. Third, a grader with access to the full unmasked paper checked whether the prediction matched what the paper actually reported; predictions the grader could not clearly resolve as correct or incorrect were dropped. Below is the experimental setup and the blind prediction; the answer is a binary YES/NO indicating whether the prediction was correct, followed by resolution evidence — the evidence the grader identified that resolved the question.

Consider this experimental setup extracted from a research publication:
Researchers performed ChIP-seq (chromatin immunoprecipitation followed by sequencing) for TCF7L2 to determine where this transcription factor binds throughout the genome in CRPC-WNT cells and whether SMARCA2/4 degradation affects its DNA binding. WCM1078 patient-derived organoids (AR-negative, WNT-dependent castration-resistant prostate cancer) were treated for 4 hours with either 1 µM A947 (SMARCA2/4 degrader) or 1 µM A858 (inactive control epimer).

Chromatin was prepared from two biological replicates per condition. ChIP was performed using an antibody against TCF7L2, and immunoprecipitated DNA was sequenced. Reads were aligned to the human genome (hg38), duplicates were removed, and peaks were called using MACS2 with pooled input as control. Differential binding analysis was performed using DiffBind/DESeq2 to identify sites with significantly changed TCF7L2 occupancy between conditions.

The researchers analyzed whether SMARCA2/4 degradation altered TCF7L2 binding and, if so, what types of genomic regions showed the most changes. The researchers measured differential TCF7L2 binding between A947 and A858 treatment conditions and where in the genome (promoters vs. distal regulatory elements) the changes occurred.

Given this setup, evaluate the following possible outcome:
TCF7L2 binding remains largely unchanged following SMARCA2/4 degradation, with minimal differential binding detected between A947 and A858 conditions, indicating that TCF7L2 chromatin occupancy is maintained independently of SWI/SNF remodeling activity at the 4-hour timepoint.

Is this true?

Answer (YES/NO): NO